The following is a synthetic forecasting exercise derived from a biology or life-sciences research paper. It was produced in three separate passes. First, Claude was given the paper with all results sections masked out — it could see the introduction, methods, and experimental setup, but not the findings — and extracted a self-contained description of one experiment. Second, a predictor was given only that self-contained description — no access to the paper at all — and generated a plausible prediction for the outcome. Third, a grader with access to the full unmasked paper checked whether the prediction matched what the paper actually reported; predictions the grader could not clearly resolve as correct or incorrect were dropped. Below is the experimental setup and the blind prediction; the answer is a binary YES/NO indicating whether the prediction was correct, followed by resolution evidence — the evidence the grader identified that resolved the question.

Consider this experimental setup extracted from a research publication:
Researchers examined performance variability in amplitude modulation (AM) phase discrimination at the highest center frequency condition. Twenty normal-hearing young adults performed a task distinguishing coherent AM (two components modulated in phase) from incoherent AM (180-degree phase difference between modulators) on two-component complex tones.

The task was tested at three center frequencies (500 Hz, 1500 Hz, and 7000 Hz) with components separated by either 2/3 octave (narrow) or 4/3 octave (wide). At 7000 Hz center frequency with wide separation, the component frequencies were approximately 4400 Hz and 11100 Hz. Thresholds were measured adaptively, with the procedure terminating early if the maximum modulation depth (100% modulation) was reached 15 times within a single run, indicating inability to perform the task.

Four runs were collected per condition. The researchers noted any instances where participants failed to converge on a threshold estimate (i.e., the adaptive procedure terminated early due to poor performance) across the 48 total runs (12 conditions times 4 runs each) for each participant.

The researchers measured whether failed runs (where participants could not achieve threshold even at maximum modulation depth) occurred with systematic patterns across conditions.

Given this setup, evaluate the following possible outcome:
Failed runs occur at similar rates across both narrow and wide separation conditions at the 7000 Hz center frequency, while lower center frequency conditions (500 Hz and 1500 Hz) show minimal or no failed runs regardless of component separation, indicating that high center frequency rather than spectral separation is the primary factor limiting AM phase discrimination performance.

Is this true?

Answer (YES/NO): NO